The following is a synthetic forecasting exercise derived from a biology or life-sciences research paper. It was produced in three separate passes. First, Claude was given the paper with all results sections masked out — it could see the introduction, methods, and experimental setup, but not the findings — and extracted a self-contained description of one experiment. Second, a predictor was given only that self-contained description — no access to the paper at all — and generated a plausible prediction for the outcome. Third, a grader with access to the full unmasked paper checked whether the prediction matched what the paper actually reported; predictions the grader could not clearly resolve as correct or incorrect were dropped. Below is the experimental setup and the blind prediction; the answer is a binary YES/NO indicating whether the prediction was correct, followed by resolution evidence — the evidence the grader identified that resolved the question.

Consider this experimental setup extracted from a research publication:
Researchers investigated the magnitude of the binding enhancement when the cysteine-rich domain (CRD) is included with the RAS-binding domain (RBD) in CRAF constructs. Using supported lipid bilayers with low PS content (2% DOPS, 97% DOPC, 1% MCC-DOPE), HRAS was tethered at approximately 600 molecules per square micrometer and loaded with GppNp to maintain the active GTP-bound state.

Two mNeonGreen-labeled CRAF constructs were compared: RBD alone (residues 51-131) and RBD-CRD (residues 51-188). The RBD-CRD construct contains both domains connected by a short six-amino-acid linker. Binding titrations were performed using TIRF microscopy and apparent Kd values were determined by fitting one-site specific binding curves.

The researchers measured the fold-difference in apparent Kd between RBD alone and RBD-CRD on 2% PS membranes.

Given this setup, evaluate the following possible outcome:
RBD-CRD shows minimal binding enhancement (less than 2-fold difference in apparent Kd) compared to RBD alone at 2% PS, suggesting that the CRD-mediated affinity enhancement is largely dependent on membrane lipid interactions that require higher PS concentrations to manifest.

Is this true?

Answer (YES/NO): NO